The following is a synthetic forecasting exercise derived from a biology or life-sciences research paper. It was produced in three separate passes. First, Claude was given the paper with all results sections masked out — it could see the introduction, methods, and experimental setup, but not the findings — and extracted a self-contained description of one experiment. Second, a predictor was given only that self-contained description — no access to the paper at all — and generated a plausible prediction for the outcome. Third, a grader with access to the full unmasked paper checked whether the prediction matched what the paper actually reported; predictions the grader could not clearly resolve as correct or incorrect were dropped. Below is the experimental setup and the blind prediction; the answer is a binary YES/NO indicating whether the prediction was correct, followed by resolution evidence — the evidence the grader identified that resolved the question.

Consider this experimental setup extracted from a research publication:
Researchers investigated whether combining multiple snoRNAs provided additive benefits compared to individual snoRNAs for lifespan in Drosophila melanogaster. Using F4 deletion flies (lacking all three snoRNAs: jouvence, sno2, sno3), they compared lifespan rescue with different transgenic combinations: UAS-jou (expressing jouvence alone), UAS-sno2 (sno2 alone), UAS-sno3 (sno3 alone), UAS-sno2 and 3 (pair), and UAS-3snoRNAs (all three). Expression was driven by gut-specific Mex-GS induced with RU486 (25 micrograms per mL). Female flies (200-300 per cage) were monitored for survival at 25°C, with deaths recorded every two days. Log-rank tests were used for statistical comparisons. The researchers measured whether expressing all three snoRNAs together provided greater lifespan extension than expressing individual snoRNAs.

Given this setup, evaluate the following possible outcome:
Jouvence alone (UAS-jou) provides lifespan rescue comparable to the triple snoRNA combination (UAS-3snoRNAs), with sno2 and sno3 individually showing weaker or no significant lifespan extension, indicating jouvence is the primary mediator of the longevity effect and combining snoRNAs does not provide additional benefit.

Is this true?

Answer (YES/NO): NO